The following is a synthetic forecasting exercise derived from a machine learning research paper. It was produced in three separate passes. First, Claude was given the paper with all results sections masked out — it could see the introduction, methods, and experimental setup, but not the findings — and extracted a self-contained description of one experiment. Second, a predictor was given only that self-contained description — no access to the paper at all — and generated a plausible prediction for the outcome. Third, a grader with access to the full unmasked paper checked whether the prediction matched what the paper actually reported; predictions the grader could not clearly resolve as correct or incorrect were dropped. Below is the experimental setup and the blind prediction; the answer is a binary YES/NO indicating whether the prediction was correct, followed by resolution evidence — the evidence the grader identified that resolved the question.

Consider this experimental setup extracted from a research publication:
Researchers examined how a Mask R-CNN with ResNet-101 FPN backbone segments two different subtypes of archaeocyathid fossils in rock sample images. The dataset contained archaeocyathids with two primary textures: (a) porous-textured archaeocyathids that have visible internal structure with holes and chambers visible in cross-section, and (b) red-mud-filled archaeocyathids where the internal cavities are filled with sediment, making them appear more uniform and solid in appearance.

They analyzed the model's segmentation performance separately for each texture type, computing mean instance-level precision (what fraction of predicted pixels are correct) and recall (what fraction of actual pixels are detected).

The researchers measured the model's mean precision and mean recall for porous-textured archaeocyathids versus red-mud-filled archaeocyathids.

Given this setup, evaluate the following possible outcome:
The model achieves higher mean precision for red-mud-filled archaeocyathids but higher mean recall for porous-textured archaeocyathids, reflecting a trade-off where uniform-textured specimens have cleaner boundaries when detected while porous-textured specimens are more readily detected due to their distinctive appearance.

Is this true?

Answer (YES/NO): NO